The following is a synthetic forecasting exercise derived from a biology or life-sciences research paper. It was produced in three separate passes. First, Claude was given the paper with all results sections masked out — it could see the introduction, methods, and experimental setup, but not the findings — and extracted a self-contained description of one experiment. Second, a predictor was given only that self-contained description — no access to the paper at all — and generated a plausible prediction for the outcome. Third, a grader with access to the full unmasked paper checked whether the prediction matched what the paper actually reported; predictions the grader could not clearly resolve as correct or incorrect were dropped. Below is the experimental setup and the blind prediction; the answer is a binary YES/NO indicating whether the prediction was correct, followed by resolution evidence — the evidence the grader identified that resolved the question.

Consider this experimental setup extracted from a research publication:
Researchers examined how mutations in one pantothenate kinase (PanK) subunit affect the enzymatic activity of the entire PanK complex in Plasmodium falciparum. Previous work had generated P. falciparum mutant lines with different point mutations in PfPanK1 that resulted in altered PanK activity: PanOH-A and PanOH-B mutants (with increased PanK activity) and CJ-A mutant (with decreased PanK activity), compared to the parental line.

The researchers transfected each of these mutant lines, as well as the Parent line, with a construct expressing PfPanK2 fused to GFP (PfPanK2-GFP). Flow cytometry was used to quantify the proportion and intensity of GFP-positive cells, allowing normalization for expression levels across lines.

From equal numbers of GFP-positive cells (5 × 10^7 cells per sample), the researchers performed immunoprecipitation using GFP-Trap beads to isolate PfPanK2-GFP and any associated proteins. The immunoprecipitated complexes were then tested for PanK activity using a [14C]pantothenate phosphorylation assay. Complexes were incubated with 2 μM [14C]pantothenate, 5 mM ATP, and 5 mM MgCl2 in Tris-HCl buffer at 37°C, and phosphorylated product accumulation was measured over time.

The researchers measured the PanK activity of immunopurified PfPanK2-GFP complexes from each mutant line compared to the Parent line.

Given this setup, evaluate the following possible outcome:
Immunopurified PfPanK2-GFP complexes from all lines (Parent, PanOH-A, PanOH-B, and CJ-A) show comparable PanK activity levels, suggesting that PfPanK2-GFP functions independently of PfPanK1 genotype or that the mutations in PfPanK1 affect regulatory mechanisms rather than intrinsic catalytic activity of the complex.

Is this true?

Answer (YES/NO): NO